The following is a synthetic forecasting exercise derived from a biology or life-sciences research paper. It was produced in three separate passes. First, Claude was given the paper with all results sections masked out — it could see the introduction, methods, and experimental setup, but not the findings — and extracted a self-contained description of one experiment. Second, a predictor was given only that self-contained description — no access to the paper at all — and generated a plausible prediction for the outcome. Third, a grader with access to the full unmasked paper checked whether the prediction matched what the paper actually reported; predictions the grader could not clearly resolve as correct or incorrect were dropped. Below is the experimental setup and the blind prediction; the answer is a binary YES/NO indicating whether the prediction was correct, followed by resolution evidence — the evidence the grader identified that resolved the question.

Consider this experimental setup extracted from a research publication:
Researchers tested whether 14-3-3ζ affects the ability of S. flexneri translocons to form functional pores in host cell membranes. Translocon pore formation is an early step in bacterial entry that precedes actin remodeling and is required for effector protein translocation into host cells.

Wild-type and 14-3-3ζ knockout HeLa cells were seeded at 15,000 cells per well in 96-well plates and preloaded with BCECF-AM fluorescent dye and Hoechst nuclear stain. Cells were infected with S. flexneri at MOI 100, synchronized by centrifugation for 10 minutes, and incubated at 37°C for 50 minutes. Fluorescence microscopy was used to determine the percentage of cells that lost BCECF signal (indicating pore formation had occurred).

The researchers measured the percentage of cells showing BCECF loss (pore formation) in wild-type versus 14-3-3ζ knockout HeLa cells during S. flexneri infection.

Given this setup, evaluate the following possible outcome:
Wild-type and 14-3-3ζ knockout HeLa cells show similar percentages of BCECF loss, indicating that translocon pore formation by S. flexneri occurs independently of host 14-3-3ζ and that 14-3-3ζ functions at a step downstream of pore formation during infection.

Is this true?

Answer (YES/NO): YES